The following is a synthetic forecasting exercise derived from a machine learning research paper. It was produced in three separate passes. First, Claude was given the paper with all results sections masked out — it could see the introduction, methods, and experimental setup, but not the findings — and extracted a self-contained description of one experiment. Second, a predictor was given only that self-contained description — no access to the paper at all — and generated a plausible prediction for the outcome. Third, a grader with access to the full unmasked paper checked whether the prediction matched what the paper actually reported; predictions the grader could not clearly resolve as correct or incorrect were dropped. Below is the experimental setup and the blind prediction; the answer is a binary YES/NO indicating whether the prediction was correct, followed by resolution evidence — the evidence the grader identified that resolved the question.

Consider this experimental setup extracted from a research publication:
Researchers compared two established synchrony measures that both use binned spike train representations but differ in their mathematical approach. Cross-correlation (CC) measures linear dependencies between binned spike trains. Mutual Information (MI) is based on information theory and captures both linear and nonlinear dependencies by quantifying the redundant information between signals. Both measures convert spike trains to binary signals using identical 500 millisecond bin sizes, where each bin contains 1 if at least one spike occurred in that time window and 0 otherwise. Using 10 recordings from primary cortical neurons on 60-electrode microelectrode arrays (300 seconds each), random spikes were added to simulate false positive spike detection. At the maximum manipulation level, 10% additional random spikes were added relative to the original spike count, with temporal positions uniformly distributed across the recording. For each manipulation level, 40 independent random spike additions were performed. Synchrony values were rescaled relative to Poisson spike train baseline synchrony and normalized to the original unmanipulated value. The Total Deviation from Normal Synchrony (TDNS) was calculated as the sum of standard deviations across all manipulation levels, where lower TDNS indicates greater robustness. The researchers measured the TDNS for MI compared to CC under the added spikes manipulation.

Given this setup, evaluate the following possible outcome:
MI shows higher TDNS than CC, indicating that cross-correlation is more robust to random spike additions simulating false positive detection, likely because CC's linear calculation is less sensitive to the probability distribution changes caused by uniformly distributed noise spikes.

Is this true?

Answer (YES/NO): YES